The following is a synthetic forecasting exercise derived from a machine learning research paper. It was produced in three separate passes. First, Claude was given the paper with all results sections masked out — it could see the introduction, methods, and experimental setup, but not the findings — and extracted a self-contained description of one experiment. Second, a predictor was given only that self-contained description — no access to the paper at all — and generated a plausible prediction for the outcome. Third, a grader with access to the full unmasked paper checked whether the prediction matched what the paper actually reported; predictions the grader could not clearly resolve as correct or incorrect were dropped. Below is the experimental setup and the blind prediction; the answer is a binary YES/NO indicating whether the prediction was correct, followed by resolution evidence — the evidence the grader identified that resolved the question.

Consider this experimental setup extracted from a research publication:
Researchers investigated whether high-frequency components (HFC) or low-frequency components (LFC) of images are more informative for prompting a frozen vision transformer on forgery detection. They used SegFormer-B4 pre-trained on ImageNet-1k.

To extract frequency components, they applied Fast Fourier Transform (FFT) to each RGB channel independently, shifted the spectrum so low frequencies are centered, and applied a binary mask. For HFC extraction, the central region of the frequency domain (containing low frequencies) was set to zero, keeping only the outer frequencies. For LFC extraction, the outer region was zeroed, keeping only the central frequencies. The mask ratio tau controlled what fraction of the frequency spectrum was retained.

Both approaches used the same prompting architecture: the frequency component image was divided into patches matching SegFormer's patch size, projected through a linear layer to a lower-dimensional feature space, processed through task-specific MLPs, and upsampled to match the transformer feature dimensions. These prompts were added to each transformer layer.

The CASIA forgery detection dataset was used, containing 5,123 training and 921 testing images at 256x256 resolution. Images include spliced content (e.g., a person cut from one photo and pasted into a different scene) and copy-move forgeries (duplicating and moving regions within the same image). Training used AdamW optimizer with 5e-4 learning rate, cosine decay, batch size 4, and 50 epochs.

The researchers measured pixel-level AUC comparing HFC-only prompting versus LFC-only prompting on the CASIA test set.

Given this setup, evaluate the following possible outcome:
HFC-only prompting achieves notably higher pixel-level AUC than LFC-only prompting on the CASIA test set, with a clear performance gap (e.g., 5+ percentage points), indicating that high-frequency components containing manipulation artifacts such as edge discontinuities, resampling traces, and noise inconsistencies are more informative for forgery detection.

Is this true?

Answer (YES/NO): YES